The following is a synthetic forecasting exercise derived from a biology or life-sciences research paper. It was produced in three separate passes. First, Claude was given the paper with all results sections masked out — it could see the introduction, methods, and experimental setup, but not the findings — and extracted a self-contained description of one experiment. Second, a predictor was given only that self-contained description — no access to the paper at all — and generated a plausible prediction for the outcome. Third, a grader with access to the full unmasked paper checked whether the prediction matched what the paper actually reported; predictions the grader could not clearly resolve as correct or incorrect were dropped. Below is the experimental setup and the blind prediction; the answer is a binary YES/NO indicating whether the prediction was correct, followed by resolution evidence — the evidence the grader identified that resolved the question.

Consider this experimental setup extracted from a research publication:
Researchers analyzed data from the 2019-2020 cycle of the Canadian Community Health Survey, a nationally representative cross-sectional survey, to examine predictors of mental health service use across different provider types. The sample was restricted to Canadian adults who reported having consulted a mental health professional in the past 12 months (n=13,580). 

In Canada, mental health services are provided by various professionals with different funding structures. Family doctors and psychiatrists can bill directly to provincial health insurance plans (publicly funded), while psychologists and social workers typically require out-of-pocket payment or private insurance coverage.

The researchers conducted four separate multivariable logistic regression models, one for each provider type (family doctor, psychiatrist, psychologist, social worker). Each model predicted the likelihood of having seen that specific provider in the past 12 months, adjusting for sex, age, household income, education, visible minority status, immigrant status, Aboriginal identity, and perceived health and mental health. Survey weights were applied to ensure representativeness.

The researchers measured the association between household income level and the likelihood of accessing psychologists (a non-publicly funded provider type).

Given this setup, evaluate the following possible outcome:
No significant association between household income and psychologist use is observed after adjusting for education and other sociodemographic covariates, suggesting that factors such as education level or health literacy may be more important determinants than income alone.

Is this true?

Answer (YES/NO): YES